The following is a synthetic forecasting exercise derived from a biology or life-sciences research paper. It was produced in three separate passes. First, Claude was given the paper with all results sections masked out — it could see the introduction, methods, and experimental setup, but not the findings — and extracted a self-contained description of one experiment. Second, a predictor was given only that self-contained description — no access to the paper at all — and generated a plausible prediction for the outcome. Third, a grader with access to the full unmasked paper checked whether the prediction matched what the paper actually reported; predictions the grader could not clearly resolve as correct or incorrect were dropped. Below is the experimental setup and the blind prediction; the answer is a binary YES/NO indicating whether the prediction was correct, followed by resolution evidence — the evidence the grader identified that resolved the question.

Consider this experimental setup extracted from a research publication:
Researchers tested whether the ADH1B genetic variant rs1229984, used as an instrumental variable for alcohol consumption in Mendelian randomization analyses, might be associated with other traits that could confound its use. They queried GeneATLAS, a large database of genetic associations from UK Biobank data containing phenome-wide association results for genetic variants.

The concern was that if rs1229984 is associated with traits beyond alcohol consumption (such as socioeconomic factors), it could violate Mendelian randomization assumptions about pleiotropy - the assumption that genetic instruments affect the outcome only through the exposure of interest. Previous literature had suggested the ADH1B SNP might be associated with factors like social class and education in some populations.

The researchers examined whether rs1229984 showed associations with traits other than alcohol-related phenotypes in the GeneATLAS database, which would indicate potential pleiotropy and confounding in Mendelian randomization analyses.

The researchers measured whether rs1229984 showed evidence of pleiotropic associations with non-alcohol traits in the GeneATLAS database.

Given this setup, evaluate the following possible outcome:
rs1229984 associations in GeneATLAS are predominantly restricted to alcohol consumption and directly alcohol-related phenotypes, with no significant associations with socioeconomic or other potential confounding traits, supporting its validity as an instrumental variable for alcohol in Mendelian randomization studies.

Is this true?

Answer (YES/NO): NO